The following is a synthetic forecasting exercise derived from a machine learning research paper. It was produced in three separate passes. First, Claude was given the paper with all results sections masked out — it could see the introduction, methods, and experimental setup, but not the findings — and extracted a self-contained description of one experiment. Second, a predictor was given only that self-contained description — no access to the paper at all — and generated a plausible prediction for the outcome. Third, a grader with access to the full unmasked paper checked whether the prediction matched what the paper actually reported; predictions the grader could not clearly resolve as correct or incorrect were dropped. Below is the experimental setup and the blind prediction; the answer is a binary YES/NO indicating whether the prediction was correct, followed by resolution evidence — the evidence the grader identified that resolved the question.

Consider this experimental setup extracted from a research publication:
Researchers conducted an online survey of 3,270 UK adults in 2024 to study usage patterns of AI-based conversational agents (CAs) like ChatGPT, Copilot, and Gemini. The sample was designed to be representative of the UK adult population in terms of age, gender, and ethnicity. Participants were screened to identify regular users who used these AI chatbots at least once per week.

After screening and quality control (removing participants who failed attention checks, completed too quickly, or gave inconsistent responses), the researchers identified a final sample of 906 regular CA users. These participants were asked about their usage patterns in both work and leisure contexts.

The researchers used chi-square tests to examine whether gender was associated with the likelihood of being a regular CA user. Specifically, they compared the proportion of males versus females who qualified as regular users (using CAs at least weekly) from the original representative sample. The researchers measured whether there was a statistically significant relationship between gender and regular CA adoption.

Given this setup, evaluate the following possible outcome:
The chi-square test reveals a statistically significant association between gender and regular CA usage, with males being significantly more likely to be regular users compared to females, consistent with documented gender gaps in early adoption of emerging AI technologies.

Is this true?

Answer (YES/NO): YES